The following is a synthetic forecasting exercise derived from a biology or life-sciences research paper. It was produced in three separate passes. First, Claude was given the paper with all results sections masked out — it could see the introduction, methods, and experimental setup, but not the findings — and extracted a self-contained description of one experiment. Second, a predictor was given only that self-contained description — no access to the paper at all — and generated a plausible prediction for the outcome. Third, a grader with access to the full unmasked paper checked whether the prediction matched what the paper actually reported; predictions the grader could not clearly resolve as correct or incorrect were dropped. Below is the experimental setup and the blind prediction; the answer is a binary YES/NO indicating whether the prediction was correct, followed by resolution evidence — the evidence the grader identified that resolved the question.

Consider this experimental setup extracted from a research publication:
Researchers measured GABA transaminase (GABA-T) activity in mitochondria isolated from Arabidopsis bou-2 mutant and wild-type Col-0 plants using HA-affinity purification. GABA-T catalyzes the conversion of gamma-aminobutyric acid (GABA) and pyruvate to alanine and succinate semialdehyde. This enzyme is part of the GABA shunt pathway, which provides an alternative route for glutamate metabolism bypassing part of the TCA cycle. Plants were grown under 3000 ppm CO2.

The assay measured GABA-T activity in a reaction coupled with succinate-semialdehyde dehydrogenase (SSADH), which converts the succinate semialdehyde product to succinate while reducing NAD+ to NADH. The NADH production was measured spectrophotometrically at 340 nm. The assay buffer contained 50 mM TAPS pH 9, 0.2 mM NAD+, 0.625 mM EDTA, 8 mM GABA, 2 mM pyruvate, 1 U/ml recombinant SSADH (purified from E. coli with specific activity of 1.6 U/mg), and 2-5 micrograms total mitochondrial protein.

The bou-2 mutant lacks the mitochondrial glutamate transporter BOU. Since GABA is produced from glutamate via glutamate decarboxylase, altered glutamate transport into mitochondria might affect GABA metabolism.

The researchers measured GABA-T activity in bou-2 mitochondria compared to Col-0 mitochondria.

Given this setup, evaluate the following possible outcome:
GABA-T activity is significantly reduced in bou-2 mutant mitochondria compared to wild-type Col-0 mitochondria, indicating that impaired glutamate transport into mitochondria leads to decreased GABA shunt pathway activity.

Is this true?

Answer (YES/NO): NO